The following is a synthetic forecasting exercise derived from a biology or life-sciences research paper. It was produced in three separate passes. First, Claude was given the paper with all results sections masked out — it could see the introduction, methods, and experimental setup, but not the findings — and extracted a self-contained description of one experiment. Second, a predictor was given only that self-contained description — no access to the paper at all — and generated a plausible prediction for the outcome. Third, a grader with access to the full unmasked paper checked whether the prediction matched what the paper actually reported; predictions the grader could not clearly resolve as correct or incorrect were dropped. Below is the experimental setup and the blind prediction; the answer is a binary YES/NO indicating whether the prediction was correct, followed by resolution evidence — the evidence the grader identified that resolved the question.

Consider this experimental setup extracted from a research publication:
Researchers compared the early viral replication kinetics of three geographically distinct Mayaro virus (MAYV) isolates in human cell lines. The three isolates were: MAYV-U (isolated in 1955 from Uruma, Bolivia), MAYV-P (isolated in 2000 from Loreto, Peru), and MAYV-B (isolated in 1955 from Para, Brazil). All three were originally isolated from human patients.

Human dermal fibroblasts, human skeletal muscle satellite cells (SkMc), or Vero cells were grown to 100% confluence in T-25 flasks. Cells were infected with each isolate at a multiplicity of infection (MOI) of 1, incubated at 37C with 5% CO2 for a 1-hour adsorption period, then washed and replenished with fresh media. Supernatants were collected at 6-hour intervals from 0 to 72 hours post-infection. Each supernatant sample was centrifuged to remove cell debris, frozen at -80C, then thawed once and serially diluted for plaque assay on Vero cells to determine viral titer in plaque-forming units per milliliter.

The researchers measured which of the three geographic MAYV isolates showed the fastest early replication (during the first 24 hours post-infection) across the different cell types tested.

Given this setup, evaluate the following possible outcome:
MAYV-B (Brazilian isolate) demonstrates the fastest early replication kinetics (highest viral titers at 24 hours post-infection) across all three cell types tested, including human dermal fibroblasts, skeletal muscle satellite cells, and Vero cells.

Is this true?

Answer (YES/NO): NO